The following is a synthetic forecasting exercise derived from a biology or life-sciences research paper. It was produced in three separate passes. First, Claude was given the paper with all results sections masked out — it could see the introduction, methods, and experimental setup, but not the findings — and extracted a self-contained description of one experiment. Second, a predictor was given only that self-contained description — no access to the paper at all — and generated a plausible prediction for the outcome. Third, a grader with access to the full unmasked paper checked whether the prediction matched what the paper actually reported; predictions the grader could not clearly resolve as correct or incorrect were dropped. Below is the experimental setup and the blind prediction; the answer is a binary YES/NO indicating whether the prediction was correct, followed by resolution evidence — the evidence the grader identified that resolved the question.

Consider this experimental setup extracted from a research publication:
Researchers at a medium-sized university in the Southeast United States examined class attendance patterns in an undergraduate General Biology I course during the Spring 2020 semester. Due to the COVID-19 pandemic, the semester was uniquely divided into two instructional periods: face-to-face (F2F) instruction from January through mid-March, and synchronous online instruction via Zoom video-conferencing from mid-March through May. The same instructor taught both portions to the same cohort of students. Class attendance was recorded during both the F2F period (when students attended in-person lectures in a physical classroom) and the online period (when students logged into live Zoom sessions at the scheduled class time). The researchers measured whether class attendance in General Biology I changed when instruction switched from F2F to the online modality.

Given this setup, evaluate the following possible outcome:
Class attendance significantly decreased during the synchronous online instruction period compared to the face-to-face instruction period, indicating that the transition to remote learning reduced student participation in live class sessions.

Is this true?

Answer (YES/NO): NO